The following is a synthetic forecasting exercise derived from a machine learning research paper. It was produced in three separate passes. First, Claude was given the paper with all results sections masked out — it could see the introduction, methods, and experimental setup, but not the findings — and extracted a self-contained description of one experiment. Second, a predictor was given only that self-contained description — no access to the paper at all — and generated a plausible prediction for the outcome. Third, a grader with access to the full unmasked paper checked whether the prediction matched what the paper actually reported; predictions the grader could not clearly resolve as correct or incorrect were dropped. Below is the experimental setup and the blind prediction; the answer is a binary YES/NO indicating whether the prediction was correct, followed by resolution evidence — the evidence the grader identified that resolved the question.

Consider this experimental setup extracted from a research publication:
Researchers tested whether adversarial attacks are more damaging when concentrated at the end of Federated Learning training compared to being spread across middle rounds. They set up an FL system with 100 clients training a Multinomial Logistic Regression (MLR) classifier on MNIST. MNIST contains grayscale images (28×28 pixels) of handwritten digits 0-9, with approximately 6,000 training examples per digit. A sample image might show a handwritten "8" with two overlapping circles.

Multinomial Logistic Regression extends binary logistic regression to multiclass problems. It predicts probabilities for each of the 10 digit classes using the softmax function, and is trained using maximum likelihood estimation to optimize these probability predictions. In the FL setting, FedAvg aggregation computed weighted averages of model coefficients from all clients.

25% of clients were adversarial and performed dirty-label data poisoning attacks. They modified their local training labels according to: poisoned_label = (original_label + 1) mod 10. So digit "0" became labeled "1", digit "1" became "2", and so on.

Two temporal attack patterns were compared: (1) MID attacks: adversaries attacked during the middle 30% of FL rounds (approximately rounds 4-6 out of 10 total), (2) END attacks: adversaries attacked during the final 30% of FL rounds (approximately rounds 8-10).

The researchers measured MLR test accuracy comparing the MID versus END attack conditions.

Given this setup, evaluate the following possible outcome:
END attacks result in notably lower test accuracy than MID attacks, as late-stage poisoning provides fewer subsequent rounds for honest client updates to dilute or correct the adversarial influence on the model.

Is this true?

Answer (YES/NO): YES